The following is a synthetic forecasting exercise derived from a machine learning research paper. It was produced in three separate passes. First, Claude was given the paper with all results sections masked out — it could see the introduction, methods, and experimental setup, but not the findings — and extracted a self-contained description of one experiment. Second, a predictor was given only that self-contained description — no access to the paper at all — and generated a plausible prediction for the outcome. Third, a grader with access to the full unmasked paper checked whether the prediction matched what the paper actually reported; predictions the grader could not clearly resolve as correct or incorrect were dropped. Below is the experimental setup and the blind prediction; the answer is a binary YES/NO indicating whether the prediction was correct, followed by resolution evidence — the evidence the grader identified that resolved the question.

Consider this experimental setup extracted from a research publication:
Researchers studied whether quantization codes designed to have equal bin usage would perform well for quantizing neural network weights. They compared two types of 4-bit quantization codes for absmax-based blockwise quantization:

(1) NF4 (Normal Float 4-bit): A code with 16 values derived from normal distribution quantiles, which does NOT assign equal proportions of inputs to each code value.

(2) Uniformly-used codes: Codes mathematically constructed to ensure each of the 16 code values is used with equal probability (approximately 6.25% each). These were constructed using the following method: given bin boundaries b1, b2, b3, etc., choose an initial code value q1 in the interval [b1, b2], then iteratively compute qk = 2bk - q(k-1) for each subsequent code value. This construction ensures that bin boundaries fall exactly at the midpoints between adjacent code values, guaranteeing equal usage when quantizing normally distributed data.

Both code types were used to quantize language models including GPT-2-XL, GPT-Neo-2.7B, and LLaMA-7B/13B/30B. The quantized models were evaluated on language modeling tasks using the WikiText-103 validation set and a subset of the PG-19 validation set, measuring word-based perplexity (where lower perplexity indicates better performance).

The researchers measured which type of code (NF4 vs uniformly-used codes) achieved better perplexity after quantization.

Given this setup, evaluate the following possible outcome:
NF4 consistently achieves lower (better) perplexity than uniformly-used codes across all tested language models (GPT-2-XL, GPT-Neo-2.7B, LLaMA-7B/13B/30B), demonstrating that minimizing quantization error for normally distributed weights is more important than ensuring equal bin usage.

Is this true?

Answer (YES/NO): NO